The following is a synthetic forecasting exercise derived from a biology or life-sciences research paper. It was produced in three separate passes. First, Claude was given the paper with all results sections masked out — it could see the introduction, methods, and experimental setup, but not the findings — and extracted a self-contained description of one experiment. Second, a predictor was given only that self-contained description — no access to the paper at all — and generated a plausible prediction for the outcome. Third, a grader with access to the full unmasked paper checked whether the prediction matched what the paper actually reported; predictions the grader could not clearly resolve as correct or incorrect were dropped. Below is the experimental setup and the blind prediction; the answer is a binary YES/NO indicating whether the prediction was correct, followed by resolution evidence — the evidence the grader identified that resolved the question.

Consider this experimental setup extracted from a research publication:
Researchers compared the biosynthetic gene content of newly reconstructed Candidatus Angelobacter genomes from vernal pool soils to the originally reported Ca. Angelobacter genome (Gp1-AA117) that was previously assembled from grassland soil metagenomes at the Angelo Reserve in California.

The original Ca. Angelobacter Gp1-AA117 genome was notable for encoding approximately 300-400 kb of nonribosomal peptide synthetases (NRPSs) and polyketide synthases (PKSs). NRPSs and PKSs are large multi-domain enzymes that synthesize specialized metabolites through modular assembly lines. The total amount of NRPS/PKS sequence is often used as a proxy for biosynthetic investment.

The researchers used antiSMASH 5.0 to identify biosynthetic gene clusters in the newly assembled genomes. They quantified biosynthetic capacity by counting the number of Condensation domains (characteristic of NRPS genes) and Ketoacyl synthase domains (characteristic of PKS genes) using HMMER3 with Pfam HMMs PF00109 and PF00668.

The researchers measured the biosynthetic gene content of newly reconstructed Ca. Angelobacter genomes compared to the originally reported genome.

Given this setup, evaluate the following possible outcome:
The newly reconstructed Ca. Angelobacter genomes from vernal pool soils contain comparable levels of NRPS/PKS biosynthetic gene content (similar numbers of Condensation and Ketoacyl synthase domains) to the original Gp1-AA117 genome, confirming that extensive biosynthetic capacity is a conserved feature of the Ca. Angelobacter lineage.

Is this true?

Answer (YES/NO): YES